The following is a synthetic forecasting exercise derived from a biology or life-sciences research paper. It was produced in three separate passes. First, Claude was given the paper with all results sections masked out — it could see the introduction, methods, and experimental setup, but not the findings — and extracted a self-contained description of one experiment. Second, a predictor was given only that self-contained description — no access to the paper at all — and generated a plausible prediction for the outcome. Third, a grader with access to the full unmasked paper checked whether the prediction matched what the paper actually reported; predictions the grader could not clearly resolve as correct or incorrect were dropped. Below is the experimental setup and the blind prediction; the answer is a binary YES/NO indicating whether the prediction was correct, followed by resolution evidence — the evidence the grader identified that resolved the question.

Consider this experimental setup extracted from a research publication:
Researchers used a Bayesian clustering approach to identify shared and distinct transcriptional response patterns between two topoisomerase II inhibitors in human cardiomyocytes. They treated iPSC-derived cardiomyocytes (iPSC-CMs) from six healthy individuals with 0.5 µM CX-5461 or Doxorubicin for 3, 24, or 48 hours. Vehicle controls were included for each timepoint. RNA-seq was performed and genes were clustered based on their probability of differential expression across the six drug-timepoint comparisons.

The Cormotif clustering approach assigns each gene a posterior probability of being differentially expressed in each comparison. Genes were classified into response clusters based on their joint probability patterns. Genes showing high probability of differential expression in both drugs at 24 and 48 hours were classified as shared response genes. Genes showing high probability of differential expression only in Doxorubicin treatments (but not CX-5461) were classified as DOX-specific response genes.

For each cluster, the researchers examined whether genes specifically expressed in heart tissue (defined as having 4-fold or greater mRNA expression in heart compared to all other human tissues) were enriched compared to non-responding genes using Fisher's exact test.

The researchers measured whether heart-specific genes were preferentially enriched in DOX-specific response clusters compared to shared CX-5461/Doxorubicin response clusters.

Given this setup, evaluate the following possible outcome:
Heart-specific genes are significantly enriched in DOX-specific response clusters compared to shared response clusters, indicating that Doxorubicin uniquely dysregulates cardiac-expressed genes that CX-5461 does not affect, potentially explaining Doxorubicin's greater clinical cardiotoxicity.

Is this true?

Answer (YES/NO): YES